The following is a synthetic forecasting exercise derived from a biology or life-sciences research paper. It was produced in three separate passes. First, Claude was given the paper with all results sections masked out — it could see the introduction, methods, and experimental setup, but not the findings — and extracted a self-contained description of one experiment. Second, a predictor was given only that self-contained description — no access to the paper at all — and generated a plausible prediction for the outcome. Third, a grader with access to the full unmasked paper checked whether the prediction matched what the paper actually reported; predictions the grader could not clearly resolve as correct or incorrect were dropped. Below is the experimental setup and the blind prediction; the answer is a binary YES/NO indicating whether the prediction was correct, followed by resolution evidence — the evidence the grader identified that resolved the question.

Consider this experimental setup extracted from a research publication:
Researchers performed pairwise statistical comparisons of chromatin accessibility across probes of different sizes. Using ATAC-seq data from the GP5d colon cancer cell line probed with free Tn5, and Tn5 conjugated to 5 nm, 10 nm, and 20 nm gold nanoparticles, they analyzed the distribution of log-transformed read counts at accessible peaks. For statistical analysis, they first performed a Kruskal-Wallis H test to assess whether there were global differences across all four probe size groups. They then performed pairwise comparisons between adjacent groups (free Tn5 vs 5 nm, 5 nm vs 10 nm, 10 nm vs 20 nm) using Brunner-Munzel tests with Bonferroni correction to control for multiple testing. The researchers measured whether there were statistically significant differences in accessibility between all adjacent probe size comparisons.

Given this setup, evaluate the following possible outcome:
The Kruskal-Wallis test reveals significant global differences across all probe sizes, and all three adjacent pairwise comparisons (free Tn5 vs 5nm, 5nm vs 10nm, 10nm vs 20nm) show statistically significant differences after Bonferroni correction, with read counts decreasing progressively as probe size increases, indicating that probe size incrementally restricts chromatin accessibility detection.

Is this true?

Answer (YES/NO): YES